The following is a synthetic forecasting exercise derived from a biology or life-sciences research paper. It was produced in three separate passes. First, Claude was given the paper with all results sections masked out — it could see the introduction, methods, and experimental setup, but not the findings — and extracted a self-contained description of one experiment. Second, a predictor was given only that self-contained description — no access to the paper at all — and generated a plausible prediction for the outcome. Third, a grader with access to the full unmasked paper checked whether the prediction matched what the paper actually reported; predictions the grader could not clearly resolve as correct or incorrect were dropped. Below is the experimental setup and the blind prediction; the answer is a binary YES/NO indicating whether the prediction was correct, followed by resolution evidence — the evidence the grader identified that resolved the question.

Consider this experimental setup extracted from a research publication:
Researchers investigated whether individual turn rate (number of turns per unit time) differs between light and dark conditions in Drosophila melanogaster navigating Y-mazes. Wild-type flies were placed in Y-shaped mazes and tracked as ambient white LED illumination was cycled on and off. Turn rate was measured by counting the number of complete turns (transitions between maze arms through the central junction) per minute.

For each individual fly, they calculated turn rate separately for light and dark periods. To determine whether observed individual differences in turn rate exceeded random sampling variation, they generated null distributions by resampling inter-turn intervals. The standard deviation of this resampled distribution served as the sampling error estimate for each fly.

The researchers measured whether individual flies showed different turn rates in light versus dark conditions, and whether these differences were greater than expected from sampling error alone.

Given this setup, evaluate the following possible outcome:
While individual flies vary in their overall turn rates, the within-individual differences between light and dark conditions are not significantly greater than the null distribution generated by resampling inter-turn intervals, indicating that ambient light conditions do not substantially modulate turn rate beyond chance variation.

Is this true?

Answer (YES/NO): NO